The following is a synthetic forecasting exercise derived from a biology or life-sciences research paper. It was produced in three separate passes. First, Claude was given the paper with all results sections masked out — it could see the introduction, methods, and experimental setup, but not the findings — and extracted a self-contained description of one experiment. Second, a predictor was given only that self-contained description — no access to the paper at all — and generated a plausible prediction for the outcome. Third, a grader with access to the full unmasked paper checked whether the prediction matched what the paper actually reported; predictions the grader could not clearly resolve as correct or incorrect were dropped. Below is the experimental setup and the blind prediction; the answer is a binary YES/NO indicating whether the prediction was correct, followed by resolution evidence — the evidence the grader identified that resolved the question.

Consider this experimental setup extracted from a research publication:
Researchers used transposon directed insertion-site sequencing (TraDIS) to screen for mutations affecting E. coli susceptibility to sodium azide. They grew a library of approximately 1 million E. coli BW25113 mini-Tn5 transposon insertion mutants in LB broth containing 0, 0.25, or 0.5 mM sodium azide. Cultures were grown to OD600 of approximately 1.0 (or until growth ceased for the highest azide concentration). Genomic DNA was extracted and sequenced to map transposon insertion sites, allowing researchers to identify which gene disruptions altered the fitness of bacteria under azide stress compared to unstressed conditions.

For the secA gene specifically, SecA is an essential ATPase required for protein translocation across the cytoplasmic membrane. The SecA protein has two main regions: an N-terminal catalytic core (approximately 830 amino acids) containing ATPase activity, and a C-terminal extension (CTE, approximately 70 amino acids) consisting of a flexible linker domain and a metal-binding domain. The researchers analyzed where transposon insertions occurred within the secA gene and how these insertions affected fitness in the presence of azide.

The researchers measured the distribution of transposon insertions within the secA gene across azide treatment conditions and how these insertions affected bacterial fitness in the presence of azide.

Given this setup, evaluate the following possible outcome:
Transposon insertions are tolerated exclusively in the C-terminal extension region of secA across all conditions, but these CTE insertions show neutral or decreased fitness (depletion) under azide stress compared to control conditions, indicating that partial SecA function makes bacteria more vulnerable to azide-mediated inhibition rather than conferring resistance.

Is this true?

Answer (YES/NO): NO